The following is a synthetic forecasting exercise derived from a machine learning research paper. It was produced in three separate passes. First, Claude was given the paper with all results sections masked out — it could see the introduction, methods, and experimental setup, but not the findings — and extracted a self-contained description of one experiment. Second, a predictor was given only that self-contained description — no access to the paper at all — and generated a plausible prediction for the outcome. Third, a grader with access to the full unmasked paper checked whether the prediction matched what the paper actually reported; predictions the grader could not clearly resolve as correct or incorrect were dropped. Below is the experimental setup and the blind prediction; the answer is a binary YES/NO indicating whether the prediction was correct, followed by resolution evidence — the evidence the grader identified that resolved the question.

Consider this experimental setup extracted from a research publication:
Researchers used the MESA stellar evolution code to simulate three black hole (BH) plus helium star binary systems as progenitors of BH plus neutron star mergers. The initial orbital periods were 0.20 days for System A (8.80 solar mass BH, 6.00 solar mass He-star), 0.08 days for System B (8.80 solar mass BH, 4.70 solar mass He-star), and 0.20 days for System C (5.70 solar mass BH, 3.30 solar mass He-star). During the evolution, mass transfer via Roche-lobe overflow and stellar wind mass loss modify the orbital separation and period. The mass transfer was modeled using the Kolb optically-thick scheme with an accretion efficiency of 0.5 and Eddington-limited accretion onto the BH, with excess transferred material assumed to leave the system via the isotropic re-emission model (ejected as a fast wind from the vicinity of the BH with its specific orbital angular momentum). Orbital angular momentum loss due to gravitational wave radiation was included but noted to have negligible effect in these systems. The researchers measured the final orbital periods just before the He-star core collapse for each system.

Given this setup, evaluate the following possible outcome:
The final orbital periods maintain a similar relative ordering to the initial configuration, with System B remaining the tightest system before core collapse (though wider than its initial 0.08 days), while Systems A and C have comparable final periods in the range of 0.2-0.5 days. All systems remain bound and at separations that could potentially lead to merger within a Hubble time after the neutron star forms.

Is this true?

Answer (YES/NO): NO